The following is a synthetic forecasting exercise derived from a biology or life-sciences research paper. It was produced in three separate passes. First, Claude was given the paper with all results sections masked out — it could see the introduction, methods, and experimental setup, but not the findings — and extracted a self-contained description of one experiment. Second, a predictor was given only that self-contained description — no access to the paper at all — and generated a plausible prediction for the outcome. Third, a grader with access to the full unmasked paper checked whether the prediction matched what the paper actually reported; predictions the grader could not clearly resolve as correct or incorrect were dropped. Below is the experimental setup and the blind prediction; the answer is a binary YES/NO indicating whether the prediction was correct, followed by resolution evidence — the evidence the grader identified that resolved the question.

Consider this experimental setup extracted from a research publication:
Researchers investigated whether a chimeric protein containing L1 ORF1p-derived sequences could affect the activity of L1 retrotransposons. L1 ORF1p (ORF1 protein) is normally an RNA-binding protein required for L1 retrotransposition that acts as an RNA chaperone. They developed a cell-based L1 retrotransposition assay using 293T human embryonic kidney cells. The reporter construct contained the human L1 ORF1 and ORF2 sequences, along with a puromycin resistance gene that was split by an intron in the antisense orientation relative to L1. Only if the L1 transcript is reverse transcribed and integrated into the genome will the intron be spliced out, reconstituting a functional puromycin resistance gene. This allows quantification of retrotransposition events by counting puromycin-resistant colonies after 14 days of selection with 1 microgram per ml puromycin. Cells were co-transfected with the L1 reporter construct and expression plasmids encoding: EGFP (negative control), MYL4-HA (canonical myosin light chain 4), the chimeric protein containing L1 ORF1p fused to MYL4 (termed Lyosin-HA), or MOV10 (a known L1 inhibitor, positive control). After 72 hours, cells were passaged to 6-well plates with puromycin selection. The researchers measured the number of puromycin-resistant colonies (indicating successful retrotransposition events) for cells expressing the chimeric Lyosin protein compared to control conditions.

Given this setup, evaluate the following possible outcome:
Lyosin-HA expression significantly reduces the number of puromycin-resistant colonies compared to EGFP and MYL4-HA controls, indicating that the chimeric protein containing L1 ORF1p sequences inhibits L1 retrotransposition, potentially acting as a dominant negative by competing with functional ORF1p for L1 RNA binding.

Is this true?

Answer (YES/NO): NO